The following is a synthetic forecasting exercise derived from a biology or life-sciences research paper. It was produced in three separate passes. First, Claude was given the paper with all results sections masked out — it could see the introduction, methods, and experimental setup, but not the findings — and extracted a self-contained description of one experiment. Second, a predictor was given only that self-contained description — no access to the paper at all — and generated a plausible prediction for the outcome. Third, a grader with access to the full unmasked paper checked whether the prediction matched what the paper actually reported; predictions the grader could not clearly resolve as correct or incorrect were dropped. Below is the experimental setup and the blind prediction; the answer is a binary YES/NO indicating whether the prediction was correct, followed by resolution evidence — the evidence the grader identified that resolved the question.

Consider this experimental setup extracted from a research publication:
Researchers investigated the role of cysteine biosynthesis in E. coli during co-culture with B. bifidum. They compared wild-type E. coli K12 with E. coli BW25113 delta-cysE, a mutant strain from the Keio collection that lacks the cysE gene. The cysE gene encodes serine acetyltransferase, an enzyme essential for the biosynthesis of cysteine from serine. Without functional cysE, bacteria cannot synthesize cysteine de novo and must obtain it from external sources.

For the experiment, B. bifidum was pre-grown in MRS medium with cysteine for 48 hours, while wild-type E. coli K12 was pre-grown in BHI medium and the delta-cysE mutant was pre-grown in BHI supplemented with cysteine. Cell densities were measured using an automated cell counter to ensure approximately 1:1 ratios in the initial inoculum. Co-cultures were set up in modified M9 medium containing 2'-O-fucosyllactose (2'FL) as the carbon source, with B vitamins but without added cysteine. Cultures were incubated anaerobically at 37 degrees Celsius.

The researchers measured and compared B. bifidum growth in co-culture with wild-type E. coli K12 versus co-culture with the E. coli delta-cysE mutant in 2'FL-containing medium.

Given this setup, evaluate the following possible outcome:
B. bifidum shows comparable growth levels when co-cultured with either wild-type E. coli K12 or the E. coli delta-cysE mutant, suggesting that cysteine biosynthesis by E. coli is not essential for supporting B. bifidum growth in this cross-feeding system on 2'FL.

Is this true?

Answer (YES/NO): NO